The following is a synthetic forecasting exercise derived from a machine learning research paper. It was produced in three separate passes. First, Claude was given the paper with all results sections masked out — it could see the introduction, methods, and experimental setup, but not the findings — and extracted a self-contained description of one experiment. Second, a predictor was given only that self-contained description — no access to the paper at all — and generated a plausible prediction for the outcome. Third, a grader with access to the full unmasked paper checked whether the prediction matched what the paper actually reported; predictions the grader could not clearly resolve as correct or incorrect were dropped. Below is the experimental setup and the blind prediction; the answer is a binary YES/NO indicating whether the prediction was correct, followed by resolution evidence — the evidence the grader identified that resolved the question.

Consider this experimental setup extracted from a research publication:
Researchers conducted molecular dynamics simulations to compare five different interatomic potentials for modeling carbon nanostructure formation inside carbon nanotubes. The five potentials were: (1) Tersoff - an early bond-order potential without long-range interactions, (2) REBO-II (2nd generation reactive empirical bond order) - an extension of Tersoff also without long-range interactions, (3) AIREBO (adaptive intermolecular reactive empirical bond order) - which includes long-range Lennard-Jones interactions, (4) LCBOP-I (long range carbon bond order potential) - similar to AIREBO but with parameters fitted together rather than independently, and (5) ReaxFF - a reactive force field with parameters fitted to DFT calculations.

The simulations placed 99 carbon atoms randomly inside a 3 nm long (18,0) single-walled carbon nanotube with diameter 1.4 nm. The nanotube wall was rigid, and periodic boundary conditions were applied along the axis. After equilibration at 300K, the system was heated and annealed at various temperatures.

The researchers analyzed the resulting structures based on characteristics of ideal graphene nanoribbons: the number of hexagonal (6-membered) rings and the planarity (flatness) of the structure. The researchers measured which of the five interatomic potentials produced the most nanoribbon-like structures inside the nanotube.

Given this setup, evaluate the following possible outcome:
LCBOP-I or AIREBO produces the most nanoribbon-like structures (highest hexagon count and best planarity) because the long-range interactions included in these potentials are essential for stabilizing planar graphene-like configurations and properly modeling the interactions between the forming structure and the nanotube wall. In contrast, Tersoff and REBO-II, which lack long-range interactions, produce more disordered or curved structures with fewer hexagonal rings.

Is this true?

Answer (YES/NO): NO